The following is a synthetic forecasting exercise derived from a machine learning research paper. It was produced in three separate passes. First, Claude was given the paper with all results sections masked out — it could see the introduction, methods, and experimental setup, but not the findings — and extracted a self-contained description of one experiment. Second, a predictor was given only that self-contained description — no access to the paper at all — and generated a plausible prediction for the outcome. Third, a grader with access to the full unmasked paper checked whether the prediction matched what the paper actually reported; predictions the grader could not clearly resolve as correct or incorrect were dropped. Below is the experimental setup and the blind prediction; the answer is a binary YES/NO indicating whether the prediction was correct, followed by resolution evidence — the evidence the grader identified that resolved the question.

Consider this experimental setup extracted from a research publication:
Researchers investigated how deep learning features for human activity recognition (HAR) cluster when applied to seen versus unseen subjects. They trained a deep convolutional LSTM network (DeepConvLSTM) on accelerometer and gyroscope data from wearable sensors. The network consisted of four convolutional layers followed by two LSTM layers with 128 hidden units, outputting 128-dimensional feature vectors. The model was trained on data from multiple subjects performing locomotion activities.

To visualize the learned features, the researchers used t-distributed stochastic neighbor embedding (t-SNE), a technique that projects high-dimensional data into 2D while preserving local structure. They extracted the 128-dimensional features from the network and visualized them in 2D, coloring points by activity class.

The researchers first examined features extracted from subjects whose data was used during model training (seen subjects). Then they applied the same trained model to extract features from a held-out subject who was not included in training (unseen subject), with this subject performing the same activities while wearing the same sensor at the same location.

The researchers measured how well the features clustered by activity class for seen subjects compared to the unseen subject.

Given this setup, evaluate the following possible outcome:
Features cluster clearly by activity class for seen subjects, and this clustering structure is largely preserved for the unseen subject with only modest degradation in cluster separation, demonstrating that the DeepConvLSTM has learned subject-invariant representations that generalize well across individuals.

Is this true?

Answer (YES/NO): NO